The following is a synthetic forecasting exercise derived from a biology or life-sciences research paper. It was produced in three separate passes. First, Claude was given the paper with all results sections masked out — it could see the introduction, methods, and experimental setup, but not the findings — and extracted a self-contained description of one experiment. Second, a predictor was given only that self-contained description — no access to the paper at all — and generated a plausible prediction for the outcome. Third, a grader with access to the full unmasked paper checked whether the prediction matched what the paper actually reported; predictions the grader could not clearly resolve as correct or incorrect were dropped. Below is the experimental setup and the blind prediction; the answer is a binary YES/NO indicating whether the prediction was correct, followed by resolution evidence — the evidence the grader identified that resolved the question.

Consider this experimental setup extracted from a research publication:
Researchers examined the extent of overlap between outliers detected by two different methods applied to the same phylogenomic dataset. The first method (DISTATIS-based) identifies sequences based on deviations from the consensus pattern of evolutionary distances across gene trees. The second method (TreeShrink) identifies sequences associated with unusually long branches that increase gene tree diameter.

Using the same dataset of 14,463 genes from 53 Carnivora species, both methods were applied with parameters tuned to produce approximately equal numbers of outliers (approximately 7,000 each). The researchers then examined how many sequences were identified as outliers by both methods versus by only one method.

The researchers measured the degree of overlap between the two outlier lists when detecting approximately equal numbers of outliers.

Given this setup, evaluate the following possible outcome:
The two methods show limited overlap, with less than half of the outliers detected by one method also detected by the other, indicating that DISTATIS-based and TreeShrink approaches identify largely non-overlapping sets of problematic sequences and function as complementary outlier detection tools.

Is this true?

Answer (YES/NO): YES